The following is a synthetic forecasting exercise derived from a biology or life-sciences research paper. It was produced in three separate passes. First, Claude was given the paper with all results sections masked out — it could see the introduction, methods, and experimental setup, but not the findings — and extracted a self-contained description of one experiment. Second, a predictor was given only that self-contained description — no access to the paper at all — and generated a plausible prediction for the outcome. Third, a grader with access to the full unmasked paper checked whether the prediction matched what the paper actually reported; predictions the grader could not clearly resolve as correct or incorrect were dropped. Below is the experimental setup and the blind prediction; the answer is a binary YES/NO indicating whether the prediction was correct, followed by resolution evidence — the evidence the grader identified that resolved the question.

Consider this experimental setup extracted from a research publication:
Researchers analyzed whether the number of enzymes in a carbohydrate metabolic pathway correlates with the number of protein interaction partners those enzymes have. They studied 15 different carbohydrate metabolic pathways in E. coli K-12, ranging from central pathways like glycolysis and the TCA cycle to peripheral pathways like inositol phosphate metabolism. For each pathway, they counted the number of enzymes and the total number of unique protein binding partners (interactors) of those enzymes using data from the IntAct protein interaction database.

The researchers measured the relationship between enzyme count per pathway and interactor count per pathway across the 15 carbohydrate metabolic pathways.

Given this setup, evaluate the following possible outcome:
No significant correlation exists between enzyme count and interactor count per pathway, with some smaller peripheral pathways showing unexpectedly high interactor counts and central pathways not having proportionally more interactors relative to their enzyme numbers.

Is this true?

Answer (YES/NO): NO